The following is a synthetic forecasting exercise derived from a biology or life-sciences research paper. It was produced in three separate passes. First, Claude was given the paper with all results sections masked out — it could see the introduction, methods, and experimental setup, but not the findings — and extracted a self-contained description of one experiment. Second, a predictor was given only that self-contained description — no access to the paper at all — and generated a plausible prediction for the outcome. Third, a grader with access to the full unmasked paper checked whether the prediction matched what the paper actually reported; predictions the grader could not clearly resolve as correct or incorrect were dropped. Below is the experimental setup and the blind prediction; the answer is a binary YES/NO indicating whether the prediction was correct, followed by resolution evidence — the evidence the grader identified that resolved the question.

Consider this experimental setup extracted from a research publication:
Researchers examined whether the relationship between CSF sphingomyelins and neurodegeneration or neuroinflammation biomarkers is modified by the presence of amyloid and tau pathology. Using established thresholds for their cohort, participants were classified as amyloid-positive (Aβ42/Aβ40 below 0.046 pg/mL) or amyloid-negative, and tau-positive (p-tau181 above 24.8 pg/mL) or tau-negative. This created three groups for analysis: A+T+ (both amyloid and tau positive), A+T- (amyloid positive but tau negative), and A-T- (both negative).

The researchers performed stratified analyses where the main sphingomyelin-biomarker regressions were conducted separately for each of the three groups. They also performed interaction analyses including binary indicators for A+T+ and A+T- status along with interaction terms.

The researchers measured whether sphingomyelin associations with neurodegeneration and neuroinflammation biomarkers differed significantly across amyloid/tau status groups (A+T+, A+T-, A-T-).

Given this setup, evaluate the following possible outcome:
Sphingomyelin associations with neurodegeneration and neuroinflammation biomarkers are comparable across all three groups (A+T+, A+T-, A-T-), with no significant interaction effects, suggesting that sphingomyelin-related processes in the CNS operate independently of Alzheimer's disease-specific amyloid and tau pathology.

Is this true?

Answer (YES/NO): NO